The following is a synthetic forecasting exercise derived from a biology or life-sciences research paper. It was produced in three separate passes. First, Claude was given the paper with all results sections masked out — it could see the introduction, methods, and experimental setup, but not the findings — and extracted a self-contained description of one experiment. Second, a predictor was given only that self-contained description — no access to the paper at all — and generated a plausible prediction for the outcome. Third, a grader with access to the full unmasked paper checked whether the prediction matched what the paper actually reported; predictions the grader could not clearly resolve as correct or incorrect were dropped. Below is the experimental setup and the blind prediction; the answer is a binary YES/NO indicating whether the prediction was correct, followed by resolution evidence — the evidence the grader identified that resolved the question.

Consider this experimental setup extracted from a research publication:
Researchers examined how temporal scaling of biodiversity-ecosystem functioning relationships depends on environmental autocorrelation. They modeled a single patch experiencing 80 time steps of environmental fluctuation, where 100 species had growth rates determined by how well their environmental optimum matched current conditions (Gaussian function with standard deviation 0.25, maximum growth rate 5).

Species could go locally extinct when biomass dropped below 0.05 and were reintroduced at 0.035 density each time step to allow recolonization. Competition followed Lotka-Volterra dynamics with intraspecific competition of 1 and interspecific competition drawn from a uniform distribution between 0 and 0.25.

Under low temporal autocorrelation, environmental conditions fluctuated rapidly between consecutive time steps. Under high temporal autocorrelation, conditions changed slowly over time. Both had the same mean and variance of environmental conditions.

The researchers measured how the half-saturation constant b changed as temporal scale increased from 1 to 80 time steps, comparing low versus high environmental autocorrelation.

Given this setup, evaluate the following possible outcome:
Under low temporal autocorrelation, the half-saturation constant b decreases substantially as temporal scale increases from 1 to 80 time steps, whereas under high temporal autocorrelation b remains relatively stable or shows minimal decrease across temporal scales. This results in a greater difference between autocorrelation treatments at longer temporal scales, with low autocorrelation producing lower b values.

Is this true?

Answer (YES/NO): NO